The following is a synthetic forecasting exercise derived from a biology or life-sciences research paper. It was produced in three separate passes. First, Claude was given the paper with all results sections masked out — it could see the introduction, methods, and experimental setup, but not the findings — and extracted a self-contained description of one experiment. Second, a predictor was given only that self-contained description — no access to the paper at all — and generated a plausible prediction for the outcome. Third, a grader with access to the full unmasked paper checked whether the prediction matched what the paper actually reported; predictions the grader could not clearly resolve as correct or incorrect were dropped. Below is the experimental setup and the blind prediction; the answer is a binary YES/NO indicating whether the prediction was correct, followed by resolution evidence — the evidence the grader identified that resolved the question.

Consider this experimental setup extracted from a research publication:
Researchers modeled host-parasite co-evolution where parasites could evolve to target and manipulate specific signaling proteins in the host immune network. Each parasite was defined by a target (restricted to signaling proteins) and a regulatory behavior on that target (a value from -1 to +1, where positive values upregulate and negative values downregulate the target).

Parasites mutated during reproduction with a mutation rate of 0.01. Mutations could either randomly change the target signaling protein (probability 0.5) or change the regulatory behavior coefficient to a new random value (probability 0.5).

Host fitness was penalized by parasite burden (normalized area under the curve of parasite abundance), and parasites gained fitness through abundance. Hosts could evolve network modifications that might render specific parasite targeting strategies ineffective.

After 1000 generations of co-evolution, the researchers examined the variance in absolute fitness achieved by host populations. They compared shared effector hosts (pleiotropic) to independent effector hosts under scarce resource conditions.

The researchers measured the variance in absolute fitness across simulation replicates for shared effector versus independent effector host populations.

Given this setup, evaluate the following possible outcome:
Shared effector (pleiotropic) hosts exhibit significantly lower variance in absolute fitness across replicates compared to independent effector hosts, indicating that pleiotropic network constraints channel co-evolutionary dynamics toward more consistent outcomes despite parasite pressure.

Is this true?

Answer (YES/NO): YES